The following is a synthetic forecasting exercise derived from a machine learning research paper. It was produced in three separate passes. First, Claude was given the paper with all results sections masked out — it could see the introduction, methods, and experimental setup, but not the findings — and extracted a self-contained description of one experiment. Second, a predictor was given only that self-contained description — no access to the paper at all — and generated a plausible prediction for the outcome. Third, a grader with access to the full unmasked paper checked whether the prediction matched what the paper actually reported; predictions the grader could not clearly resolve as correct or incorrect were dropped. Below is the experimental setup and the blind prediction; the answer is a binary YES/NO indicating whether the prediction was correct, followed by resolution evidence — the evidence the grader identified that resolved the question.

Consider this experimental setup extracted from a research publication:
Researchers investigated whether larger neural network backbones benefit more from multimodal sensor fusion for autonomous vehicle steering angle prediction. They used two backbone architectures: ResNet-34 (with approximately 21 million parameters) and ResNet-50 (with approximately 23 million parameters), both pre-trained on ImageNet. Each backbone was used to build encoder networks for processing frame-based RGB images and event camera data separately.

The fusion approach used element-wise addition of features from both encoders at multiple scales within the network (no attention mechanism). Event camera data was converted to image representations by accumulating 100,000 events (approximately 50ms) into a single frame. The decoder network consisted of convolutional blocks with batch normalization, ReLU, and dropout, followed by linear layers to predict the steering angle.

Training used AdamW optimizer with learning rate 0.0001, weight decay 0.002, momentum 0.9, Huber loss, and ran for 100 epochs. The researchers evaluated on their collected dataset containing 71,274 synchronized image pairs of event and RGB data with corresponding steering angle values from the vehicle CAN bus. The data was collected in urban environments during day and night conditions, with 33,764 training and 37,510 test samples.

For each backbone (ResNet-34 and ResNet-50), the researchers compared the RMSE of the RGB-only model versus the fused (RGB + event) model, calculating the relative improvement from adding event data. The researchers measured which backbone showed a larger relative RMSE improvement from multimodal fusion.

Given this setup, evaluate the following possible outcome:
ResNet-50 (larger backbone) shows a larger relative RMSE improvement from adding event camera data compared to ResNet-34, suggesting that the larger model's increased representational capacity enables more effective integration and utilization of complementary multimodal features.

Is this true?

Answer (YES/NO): NO